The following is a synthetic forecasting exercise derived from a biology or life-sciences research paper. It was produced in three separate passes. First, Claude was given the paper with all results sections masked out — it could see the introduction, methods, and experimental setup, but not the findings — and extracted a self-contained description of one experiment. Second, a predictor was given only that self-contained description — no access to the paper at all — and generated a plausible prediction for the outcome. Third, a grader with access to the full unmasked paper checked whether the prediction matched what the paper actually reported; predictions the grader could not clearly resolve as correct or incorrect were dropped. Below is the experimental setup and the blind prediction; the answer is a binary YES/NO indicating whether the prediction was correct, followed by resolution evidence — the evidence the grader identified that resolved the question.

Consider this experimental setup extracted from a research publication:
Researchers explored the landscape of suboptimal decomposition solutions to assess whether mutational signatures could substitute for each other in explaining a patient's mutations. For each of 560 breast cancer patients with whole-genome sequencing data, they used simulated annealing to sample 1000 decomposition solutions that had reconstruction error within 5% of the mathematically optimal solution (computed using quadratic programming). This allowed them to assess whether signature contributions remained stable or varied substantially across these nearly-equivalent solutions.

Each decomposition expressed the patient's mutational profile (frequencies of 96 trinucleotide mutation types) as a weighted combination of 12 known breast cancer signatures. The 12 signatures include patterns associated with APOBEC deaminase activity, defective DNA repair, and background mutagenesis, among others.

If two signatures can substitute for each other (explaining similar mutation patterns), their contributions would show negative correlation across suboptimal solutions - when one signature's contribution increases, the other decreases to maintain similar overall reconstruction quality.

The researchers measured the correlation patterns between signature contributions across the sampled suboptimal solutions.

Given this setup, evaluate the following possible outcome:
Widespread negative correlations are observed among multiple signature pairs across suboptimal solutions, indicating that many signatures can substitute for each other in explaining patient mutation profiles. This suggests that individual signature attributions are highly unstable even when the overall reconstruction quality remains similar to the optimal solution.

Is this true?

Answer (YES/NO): NO